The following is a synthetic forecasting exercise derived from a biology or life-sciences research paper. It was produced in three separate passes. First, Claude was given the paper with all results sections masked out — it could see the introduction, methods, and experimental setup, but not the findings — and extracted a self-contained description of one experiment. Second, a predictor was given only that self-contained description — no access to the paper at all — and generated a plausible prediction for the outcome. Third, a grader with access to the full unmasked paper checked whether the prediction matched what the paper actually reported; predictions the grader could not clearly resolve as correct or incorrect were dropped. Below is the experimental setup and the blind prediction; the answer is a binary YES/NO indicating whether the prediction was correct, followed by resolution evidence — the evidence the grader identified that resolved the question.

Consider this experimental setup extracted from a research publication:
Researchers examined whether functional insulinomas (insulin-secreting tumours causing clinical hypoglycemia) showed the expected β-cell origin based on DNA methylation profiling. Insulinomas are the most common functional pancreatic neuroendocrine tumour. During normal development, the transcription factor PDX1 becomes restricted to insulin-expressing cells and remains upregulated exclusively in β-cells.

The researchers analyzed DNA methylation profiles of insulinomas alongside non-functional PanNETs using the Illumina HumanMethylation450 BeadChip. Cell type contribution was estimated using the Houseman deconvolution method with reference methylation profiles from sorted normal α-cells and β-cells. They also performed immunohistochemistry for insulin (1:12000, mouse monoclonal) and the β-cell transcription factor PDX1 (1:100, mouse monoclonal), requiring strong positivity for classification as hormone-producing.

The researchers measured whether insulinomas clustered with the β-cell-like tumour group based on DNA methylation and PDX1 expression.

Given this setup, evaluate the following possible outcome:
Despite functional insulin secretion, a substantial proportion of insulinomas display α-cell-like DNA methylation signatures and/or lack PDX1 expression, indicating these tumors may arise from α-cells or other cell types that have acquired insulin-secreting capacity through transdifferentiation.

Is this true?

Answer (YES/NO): NO